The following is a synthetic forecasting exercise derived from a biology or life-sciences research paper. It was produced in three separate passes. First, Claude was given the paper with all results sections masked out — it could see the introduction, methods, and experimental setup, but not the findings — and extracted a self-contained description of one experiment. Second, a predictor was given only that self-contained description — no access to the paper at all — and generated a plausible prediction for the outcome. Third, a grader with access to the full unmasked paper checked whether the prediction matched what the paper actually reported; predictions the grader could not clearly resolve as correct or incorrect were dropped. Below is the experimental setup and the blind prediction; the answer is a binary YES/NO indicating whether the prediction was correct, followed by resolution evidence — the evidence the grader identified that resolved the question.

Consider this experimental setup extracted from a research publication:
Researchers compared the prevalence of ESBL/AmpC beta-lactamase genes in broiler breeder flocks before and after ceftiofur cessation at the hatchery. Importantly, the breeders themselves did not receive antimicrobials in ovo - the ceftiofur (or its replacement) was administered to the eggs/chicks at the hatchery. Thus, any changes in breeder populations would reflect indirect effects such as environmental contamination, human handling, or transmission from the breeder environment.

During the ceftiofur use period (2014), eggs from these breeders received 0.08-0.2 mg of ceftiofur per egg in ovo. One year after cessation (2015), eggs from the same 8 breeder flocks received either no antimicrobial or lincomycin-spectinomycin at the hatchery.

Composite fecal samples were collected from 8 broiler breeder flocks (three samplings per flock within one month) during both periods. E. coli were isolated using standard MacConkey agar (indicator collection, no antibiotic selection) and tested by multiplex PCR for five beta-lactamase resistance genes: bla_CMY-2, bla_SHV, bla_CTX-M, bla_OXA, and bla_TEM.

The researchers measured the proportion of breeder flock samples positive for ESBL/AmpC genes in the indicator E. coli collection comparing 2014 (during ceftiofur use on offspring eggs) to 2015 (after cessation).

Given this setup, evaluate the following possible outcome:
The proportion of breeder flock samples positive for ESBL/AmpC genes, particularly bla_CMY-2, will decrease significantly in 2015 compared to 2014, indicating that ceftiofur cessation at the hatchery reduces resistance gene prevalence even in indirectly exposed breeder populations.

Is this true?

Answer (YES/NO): NO